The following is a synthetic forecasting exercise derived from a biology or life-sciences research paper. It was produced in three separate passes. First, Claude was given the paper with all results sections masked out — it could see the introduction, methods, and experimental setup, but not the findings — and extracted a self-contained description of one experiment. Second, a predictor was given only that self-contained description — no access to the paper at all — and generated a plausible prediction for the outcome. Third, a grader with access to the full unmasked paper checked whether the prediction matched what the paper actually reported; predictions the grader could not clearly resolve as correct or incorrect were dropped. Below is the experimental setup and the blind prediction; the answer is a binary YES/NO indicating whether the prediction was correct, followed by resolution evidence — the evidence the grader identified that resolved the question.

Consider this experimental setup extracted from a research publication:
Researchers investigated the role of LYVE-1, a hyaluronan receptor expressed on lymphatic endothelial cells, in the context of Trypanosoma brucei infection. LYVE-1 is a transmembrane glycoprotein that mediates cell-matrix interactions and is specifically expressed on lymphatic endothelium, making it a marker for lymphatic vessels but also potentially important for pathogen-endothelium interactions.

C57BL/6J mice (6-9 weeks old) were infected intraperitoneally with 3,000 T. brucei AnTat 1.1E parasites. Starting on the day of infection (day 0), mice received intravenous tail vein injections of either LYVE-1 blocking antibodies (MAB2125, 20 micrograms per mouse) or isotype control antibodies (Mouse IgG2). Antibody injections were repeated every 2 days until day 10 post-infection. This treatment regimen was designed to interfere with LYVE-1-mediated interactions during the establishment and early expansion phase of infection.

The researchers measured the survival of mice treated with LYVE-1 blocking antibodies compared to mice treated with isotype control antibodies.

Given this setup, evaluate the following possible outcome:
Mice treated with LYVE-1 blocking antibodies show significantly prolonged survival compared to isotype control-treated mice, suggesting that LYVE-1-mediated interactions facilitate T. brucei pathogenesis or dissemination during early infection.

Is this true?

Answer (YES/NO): YES